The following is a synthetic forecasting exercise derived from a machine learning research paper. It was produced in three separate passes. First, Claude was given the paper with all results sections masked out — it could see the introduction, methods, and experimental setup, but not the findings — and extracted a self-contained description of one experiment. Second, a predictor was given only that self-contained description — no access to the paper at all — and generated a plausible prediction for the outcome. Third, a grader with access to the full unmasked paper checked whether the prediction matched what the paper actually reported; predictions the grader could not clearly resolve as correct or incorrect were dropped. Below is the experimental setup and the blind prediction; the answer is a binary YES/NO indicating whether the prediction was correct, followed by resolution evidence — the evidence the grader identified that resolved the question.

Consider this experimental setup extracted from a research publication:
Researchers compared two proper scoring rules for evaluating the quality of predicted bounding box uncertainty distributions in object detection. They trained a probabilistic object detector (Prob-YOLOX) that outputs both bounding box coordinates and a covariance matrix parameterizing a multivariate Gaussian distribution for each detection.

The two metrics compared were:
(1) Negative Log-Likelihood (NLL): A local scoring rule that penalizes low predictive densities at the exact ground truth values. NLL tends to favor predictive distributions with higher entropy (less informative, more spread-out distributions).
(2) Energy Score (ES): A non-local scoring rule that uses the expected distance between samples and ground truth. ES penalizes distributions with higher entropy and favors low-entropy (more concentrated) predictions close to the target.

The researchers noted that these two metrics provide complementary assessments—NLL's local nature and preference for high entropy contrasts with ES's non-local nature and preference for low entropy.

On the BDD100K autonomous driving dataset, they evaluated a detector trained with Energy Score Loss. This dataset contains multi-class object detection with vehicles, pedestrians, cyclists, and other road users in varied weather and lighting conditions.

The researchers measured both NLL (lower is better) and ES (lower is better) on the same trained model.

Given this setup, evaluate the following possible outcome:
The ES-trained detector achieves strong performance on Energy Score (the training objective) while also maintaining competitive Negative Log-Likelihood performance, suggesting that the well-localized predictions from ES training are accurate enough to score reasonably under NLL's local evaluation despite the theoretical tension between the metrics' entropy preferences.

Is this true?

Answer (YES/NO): NO